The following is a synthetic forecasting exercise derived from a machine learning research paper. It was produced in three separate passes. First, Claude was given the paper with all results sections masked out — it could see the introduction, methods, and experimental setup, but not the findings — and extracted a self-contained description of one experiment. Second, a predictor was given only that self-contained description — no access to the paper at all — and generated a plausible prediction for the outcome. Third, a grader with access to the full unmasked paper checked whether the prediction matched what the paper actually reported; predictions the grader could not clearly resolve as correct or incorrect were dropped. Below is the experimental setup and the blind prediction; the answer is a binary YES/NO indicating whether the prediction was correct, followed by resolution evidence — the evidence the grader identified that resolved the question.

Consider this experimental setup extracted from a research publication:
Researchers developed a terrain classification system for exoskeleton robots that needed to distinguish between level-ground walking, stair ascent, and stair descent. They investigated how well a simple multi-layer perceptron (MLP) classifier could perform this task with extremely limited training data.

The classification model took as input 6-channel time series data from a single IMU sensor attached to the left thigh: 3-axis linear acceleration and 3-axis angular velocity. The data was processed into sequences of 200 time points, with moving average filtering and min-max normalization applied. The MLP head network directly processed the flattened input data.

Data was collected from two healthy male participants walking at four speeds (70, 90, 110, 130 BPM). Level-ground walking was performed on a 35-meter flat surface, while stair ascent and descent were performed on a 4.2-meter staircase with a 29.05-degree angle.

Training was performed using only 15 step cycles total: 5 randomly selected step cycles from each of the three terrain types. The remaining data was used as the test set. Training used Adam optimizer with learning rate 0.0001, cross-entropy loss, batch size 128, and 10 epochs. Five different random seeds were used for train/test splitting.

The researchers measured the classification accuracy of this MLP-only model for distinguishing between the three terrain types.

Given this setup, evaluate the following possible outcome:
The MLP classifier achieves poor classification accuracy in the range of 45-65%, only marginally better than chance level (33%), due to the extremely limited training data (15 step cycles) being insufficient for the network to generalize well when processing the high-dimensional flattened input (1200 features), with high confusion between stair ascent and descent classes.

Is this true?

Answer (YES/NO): NO